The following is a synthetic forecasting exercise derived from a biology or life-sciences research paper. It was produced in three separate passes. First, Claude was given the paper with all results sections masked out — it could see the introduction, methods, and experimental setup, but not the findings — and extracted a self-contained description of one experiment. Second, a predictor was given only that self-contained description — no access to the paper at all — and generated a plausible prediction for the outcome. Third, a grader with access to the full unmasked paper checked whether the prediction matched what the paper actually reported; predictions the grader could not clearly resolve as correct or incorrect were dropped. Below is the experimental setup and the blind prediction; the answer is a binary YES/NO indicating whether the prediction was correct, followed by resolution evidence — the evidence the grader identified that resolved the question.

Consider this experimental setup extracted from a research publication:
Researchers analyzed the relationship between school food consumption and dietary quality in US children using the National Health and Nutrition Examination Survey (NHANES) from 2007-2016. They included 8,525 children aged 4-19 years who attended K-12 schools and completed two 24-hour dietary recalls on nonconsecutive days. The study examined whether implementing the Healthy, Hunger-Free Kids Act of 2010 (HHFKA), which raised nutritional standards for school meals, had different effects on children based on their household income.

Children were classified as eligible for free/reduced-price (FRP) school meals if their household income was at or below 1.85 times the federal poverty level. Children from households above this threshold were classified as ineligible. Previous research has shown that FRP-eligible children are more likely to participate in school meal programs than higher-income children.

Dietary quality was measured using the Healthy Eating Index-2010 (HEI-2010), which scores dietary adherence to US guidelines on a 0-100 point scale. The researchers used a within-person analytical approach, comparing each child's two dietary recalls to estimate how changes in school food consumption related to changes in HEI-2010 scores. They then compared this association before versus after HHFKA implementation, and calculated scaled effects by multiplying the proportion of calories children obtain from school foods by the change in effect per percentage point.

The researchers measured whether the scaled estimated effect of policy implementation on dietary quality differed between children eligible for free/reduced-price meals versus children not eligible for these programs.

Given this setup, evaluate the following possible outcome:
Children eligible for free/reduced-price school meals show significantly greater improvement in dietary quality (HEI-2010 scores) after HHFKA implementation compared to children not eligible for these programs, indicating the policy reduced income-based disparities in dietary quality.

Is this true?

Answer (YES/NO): NO